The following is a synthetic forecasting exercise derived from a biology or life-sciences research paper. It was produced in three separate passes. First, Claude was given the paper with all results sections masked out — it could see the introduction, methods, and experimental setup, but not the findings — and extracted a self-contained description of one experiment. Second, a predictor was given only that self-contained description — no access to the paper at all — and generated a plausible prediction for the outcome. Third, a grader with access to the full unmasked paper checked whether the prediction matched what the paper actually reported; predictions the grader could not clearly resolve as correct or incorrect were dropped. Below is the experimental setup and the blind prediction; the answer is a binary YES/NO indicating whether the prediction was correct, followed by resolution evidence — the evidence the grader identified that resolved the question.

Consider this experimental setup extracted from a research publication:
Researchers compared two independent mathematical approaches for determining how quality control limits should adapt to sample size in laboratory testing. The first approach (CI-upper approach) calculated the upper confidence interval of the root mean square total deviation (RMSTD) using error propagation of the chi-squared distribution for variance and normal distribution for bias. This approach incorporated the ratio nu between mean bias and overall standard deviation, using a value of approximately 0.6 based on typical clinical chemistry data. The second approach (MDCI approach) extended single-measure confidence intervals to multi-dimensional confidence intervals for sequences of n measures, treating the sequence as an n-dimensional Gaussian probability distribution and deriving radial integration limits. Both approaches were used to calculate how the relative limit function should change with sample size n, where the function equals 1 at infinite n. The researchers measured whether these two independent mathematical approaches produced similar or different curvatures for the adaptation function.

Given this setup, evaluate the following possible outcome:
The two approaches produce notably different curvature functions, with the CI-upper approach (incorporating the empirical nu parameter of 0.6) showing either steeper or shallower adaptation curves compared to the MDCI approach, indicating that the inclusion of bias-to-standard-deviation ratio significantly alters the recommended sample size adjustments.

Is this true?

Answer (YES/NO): NO